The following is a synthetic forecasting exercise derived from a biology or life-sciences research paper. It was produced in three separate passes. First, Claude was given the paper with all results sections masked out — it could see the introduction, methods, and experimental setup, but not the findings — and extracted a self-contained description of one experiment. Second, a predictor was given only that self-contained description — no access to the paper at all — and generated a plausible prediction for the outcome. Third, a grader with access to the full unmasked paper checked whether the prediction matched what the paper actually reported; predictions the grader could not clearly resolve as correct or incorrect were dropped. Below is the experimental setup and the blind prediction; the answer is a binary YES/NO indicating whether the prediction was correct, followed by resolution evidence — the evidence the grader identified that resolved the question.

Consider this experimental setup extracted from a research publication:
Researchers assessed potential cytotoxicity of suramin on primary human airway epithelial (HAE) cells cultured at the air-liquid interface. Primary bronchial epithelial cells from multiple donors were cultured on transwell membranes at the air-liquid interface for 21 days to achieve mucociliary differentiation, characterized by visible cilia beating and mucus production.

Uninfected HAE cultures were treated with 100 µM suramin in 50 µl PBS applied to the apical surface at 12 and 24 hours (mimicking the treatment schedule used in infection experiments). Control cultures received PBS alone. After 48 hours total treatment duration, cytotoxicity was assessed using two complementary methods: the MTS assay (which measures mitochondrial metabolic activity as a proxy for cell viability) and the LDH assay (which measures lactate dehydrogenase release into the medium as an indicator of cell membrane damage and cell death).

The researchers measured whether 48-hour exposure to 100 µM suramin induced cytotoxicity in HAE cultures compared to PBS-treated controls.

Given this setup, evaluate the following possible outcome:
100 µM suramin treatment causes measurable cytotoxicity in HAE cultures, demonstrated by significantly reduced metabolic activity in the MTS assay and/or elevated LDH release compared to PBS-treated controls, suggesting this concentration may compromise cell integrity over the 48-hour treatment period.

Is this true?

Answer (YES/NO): NO